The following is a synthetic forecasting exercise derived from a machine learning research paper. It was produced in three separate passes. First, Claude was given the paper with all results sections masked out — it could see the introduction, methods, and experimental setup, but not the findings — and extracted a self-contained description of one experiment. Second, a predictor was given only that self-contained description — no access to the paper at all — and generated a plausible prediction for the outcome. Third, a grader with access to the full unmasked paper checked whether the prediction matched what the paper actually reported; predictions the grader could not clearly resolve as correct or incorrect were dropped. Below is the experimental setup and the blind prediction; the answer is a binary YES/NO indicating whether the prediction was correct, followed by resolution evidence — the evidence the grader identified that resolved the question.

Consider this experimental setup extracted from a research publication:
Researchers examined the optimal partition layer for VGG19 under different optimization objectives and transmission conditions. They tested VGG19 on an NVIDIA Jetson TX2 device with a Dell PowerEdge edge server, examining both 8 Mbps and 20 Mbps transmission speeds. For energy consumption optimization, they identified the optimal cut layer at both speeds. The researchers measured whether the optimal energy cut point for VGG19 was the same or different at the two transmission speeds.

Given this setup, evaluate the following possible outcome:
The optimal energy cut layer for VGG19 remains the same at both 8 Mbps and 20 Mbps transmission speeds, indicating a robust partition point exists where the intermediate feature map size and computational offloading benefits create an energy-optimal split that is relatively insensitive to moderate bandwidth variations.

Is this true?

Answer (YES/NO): YES